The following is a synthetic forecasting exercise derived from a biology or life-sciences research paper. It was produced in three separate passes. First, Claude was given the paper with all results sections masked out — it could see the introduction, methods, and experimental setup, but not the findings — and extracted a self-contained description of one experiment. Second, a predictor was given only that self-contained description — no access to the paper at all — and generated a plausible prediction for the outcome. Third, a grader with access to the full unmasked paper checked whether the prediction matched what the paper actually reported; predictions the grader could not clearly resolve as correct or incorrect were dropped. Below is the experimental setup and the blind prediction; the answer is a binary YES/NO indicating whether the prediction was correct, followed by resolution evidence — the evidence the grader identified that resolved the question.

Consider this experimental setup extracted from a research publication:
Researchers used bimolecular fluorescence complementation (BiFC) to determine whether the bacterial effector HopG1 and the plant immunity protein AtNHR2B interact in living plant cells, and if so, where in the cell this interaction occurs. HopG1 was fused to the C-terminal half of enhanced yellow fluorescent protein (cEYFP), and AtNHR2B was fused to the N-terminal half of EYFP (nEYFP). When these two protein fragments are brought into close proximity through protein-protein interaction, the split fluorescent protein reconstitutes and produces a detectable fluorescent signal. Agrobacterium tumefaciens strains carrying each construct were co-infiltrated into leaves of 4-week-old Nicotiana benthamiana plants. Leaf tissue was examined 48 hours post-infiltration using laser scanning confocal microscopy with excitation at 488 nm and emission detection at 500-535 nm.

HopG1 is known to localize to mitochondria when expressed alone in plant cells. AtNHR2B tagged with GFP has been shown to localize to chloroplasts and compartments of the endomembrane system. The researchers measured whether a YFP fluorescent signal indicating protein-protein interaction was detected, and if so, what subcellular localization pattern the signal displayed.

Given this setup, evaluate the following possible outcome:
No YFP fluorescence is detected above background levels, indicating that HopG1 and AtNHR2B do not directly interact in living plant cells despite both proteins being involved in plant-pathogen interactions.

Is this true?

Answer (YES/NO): NO